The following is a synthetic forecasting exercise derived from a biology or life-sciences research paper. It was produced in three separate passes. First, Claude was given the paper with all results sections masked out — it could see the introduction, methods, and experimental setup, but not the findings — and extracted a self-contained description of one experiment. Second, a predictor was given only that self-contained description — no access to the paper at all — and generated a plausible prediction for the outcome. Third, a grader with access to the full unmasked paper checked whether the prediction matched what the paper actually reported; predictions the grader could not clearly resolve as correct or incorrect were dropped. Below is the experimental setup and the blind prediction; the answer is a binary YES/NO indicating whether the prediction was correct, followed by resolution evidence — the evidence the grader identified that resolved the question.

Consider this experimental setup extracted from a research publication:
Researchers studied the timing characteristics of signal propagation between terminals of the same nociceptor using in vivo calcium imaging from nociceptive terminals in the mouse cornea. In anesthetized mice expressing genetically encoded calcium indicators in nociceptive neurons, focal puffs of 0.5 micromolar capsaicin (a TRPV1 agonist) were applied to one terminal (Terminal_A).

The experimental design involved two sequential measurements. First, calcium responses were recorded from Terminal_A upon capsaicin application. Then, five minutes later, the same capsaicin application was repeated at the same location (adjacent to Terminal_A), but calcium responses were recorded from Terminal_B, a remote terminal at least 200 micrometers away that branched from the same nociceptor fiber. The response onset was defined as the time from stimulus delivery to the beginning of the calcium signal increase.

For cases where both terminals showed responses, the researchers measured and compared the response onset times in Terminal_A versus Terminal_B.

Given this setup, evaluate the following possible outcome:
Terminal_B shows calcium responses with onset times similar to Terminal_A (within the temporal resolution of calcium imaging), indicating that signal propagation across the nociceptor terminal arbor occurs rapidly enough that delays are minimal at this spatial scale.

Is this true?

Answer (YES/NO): NO